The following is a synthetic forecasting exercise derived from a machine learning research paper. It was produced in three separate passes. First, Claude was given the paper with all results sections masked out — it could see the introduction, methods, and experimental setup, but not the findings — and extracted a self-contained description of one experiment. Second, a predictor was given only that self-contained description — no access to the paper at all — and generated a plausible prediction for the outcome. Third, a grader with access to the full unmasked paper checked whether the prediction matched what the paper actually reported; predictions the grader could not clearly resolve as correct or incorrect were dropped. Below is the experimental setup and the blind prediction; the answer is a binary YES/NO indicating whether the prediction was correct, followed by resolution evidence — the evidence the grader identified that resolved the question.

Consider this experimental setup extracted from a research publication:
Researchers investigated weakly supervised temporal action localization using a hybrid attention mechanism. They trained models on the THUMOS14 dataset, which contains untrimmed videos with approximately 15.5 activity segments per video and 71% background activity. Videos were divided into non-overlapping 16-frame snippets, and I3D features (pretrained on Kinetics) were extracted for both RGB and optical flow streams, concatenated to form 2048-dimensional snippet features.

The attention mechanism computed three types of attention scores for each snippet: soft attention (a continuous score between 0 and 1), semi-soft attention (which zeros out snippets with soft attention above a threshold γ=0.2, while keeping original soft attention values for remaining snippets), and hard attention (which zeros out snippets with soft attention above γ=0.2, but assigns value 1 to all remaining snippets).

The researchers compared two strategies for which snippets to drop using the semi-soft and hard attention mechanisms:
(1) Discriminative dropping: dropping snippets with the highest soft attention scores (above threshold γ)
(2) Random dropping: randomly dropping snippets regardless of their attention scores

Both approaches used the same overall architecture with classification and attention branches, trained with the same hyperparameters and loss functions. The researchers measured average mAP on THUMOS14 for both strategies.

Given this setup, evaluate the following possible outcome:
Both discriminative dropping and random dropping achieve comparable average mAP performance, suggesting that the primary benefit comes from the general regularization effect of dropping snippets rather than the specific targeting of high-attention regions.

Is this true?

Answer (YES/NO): NO